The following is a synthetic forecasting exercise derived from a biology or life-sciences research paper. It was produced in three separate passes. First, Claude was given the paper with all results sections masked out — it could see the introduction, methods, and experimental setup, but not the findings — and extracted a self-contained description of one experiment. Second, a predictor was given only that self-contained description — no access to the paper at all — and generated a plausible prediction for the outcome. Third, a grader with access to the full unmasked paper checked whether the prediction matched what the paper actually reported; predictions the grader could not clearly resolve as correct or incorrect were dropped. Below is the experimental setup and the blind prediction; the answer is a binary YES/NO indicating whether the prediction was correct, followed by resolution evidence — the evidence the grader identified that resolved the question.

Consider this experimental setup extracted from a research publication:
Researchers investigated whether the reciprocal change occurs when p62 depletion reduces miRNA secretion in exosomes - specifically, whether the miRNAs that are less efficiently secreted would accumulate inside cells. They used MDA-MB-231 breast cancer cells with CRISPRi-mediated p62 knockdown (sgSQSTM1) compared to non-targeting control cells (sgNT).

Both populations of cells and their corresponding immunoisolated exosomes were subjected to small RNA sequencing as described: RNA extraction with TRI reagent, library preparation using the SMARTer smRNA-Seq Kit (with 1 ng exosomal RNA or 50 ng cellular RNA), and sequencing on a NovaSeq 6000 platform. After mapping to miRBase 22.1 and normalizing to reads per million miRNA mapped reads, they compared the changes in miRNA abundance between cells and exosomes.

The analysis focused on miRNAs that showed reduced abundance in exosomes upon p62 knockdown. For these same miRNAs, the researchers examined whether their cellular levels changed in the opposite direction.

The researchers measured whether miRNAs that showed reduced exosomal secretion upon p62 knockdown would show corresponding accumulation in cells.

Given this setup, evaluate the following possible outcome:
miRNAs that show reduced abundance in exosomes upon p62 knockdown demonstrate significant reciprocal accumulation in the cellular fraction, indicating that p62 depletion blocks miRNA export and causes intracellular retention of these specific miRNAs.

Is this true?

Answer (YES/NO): YES